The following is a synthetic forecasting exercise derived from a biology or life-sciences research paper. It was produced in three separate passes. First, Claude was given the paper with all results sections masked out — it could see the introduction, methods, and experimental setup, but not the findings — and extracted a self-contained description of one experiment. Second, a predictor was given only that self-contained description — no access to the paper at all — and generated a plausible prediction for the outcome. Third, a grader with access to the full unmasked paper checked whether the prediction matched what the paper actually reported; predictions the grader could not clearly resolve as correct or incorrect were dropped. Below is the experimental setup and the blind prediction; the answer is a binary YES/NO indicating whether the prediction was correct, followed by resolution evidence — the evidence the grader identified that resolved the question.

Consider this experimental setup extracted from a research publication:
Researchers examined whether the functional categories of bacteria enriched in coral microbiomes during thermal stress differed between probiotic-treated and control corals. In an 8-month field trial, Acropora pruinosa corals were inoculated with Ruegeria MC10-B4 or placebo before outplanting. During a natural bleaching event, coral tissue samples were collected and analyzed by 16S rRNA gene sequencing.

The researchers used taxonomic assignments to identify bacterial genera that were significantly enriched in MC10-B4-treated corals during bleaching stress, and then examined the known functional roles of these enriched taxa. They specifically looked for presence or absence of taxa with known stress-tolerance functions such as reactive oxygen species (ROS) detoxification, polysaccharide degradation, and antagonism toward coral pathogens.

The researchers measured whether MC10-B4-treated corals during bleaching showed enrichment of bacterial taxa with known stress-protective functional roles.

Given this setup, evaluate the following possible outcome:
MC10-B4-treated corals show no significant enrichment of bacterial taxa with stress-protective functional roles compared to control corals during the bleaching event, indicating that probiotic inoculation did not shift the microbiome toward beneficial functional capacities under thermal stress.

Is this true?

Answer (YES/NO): NO